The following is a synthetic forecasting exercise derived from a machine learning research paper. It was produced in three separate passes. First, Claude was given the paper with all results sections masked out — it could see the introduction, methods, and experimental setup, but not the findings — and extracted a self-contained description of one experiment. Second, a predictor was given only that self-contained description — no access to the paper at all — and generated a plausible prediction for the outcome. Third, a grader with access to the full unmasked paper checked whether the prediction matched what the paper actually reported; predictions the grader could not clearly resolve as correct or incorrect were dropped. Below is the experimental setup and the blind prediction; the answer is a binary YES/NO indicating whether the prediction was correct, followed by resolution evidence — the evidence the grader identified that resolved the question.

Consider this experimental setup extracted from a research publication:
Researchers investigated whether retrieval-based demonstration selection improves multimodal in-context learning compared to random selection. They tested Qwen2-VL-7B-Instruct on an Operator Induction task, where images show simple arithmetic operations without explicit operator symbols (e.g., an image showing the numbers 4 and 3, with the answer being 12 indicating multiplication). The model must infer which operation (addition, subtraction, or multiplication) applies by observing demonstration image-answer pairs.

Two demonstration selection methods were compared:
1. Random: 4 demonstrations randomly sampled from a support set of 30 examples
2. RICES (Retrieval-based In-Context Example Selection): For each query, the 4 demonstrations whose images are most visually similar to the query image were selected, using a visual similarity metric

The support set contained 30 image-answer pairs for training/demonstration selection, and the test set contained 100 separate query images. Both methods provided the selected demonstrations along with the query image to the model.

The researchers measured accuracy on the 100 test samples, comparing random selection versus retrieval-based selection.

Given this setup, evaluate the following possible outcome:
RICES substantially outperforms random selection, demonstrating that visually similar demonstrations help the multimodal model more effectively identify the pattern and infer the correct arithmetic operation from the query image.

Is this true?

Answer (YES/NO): NO